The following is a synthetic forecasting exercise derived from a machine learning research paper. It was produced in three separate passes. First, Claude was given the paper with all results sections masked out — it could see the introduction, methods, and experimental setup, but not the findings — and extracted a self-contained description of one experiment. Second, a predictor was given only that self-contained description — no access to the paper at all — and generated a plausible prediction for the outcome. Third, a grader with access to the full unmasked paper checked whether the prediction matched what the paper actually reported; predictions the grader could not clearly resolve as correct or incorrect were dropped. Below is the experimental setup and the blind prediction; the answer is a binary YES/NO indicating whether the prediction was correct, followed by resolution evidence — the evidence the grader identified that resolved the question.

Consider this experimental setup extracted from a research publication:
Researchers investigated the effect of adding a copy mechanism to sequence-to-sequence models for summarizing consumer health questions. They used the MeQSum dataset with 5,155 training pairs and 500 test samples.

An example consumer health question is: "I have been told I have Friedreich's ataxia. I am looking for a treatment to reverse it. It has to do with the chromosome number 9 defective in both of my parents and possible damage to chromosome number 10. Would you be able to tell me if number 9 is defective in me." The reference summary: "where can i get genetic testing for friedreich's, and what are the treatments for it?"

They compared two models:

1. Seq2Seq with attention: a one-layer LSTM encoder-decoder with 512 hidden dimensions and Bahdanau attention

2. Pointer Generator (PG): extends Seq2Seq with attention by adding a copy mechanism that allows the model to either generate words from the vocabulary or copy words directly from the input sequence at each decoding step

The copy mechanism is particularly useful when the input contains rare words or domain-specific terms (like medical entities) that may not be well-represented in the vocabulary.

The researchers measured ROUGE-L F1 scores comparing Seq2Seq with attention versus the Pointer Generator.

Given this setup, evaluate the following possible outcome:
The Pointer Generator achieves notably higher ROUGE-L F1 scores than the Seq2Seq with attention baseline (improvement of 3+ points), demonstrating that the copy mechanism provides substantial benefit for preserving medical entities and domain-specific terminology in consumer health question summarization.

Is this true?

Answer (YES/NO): YES